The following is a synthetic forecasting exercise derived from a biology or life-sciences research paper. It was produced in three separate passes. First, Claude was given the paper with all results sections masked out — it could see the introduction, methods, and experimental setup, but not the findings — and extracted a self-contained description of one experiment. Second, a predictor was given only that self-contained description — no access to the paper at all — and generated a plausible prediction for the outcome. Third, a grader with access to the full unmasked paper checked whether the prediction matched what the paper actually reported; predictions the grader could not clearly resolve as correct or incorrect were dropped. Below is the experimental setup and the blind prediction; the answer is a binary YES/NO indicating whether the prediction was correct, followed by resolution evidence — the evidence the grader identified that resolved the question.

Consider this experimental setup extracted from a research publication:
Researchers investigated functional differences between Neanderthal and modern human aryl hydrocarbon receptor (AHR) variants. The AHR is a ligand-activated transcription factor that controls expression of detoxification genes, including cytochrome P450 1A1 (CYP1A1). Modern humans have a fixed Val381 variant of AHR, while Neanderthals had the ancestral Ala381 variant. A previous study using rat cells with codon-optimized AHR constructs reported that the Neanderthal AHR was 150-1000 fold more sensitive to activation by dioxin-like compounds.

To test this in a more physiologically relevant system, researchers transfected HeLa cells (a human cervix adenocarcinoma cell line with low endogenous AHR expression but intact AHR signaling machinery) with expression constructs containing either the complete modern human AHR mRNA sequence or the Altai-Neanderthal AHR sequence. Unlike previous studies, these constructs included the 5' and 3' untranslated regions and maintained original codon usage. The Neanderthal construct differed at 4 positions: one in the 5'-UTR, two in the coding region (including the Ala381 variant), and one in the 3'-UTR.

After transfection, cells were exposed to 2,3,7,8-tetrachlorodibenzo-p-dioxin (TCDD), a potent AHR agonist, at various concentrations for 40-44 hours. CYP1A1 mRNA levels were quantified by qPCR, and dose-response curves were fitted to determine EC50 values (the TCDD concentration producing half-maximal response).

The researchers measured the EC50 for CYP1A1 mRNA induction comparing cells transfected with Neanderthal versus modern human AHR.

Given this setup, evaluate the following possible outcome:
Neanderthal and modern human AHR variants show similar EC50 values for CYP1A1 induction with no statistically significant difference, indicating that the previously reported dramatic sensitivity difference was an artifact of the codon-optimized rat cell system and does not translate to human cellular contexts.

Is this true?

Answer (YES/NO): YES